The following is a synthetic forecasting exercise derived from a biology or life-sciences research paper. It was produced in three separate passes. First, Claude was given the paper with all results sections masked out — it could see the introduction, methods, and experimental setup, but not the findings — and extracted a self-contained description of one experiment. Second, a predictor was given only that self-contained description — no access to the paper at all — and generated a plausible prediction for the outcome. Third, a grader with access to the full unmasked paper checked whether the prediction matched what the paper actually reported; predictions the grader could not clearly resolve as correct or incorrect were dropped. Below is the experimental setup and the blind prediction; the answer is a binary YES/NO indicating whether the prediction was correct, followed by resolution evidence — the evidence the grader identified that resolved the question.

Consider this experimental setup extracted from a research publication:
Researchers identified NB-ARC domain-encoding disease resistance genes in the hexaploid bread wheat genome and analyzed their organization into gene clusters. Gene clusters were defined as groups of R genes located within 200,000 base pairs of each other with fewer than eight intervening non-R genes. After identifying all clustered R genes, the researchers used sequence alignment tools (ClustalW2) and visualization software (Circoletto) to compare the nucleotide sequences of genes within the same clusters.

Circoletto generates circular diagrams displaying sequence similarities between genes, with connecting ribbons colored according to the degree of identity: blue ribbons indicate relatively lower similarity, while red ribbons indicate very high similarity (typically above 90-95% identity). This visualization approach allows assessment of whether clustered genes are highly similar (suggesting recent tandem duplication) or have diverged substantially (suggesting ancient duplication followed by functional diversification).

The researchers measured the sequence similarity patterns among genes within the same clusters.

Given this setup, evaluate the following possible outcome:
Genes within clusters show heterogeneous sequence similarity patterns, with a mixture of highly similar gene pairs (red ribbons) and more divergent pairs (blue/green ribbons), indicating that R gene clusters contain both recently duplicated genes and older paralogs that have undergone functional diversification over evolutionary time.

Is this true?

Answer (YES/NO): YES